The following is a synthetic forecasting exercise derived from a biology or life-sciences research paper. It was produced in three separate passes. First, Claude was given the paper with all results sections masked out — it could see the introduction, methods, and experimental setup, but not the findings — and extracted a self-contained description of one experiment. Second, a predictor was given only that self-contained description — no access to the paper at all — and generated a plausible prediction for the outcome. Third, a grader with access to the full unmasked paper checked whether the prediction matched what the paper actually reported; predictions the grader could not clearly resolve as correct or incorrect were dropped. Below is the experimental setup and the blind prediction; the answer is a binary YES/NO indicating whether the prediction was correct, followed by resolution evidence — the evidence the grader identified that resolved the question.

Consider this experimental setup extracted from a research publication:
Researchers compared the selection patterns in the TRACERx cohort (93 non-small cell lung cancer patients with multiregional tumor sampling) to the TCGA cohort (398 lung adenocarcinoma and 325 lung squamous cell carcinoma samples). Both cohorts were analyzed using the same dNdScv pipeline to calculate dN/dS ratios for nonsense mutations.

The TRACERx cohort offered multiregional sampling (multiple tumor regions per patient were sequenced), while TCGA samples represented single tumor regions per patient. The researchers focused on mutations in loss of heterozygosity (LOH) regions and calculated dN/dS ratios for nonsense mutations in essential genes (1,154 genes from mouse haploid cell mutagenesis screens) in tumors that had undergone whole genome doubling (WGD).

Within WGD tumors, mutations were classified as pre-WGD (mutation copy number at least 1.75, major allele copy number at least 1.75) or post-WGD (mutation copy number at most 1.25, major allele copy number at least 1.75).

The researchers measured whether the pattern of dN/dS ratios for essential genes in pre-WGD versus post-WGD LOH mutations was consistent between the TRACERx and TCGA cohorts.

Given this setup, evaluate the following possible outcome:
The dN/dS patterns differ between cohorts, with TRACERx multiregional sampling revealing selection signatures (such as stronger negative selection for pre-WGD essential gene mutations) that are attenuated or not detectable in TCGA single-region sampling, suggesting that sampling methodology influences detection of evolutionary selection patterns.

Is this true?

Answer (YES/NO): NO